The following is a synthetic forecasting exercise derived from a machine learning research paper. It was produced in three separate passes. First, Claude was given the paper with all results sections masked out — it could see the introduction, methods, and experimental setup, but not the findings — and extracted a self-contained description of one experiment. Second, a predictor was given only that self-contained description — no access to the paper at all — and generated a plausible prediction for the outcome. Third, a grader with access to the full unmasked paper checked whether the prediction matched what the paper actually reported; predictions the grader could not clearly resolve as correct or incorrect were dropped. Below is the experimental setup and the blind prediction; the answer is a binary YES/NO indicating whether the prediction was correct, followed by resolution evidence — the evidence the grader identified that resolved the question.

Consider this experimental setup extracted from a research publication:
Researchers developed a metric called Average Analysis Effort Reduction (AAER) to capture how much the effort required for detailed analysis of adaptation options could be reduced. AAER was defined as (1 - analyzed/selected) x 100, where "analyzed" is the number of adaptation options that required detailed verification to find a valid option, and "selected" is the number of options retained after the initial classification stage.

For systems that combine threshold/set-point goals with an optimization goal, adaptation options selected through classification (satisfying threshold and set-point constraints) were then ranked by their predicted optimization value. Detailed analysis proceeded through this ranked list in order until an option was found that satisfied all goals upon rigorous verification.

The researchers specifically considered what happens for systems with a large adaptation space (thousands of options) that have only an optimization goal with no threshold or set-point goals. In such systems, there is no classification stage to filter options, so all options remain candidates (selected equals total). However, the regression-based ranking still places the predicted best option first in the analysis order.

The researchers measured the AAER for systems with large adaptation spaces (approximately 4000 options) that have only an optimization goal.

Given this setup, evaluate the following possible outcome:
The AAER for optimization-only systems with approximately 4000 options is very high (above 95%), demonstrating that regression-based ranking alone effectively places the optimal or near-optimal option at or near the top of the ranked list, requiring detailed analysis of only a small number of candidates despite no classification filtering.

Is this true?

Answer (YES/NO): YES